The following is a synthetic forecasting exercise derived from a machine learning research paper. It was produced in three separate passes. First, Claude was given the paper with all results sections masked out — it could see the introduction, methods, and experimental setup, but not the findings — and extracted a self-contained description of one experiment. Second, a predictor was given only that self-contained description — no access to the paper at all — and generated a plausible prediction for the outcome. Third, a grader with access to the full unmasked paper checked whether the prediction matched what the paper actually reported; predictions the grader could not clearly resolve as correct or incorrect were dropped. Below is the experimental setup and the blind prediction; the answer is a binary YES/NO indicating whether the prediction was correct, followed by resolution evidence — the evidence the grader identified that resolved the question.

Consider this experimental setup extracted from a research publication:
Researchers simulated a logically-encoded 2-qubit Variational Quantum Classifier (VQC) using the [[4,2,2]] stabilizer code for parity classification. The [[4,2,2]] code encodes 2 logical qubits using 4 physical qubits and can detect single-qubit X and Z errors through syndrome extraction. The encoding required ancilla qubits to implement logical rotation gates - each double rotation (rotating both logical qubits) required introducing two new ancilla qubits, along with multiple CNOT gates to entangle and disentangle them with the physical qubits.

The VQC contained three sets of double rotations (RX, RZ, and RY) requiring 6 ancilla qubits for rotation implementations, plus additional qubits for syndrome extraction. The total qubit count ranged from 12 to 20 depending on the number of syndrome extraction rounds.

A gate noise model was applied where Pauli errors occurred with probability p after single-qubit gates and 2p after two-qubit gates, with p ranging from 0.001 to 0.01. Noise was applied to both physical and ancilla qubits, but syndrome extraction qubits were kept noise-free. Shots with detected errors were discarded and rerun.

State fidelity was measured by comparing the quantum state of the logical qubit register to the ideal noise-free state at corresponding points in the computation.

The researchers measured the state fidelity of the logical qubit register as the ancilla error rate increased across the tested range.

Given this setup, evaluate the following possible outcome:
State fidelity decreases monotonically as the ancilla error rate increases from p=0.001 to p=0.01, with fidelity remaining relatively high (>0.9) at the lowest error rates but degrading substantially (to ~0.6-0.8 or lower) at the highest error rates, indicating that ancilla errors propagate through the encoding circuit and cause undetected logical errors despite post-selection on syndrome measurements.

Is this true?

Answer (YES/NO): YES